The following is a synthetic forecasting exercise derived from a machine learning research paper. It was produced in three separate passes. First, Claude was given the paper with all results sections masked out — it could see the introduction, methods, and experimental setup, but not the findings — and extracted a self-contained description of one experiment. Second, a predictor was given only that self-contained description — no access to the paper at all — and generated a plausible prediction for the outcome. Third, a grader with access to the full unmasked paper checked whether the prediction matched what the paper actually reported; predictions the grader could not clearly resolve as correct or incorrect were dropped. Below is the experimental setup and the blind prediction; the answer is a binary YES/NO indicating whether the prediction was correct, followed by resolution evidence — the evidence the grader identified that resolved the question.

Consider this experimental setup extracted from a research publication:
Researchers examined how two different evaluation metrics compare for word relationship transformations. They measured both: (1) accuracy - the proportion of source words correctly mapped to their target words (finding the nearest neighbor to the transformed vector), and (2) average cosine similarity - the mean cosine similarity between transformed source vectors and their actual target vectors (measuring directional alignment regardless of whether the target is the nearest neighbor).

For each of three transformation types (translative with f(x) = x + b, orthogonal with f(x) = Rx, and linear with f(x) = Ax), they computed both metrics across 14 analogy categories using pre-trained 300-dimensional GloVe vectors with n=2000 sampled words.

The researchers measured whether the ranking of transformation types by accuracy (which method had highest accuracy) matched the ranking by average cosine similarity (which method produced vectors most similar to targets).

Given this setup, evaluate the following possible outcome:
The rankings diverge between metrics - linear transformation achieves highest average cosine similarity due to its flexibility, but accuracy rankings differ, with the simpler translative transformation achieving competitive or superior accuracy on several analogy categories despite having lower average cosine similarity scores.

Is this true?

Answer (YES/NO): NO